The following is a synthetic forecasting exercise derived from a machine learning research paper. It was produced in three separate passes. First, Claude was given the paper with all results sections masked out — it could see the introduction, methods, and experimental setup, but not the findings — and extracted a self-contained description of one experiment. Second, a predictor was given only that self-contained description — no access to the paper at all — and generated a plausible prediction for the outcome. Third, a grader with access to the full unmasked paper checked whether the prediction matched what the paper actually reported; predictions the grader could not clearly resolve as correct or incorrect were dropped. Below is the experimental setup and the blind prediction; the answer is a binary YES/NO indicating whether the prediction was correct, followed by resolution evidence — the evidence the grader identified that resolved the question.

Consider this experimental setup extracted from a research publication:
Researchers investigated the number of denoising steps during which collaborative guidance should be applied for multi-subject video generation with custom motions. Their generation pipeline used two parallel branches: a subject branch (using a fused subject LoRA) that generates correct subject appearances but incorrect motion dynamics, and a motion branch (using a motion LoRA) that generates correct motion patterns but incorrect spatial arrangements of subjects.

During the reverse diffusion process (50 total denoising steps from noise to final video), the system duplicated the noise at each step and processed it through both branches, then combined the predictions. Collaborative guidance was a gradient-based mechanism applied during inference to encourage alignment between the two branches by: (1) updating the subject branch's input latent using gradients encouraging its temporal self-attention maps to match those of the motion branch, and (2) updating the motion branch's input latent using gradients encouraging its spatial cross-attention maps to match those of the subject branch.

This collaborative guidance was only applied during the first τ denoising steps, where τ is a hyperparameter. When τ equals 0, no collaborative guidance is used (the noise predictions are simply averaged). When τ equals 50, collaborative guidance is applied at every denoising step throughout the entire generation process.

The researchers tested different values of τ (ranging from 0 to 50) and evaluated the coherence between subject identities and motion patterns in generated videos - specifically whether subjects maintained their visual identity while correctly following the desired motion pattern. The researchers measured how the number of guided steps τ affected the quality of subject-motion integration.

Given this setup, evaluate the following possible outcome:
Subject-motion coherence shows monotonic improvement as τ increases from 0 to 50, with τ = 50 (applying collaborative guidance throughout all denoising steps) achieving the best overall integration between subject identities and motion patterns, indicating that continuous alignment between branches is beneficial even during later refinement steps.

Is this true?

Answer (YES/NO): NO